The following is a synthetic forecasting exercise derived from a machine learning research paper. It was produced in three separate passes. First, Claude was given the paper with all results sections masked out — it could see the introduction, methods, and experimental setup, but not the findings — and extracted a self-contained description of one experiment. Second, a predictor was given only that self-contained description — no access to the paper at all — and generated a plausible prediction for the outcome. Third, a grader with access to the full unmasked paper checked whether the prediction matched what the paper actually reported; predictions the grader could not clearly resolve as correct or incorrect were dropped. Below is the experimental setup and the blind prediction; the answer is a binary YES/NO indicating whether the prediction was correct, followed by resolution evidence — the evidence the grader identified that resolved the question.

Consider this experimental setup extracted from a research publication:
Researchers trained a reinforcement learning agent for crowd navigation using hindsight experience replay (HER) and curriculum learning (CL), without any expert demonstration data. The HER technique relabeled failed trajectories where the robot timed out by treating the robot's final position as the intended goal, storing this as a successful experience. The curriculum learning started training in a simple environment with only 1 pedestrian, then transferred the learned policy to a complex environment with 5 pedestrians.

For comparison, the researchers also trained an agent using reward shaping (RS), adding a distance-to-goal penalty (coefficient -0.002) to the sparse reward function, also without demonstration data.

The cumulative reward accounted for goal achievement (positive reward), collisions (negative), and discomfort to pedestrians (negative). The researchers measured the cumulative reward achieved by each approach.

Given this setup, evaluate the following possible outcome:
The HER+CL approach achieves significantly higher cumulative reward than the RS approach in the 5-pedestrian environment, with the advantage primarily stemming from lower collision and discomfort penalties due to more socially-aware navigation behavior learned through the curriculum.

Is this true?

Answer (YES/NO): YES